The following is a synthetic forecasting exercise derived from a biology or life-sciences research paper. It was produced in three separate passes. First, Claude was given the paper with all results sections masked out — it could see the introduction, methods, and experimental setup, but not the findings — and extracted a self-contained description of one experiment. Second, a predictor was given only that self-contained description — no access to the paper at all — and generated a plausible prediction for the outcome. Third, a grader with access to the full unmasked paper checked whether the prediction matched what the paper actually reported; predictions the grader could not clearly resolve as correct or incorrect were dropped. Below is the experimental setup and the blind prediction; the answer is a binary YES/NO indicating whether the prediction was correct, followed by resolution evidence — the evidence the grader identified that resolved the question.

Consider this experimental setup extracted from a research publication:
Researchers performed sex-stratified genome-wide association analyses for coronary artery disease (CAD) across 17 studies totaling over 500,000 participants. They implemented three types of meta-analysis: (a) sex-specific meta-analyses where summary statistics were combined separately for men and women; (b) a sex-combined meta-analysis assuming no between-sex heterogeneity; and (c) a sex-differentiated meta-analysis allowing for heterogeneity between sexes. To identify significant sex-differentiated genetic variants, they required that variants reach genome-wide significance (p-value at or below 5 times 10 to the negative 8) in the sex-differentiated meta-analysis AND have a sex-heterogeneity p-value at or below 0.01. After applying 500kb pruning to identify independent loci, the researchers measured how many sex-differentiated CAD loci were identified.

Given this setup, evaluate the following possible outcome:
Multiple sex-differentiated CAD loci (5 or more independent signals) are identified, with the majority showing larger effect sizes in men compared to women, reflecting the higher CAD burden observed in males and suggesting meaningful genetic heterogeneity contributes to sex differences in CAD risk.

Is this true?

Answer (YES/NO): YES